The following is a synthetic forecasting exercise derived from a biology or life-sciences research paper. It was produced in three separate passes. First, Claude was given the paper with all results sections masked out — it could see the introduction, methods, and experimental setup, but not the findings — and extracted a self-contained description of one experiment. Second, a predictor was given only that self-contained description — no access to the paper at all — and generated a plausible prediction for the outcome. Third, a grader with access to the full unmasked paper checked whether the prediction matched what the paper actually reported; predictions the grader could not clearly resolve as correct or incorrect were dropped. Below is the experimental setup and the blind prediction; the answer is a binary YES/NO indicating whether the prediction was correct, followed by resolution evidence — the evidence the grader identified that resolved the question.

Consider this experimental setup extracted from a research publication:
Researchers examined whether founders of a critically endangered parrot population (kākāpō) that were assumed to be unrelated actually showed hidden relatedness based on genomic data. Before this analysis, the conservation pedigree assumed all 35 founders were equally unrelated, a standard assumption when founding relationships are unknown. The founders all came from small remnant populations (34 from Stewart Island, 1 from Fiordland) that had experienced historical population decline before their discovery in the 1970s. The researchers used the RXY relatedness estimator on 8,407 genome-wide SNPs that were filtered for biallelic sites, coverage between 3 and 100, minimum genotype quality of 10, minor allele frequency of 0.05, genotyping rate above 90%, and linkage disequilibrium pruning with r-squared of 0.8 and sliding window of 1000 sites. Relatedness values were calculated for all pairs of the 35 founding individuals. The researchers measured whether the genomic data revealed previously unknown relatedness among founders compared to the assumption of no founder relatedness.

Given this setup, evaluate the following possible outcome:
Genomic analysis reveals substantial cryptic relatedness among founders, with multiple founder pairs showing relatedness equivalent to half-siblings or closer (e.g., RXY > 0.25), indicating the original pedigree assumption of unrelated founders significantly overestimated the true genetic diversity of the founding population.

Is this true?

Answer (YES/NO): NO